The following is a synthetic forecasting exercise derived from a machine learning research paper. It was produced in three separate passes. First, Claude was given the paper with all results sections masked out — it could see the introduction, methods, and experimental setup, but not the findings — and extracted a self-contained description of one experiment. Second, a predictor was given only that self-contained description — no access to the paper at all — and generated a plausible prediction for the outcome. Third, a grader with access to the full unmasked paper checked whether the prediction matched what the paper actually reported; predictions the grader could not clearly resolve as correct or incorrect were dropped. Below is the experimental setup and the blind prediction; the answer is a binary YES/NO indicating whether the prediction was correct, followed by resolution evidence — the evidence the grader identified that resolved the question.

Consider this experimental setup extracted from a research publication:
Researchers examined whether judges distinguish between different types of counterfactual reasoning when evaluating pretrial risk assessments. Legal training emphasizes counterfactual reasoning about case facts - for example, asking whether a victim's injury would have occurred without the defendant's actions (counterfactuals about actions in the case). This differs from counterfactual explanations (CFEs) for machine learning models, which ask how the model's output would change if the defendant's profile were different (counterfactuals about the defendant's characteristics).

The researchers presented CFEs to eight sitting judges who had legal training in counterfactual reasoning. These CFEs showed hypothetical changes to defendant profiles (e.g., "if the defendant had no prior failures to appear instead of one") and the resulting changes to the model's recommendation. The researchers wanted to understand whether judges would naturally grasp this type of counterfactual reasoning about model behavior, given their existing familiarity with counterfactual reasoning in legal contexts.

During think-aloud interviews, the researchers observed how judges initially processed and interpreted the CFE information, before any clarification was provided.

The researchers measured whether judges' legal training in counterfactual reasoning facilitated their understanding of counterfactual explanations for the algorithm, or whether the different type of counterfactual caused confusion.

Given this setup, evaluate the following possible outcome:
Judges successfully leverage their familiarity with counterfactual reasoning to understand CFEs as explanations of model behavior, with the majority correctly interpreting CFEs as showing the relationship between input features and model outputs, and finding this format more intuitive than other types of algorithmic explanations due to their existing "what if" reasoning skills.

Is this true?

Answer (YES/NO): NO